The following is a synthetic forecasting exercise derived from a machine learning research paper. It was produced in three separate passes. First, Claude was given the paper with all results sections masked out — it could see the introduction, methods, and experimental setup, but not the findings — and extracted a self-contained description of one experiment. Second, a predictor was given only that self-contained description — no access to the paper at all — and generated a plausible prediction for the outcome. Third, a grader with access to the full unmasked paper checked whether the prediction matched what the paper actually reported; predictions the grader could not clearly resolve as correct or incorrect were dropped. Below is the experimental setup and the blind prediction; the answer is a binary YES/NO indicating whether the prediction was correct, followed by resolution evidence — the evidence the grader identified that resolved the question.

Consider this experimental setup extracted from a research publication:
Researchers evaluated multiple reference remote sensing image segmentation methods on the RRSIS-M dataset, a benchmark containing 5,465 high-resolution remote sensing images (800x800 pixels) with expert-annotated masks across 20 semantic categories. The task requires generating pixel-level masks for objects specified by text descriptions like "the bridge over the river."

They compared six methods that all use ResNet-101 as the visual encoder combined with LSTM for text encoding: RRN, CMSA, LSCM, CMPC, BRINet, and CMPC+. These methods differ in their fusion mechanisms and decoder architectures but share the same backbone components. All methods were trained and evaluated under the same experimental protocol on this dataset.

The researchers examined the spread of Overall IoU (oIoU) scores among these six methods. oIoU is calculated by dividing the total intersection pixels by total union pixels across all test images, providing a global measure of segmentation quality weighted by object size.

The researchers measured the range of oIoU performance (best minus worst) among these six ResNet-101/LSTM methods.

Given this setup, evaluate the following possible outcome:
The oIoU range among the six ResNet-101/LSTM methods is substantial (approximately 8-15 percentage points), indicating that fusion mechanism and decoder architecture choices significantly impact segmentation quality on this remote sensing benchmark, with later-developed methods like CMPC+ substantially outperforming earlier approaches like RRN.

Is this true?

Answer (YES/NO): NO